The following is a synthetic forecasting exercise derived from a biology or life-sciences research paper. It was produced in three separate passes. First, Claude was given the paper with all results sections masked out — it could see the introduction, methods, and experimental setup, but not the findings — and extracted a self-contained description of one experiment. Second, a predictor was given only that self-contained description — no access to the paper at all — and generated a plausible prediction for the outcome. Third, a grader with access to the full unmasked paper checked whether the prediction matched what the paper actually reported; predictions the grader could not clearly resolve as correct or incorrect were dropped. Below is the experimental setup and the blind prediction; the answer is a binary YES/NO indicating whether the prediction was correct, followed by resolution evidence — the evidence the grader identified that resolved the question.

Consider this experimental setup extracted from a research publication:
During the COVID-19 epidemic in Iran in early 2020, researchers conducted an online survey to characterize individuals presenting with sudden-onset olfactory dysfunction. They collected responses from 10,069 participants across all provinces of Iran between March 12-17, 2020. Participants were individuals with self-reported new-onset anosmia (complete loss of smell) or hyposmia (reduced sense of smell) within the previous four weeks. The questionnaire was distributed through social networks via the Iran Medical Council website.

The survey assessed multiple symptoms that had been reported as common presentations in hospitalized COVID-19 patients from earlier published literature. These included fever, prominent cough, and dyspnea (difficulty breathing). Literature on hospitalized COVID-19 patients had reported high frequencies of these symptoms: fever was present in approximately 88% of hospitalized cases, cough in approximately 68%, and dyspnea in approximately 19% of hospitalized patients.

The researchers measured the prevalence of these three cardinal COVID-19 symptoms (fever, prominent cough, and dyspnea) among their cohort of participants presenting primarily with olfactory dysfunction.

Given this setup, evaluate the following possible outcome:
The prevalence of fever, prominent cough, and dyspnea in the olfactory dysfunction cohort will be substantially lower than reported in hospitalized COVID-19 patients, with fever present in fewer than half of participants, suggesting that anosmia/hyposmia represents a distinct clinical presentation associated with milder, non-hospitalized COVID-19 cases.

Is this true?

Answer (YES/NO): YES